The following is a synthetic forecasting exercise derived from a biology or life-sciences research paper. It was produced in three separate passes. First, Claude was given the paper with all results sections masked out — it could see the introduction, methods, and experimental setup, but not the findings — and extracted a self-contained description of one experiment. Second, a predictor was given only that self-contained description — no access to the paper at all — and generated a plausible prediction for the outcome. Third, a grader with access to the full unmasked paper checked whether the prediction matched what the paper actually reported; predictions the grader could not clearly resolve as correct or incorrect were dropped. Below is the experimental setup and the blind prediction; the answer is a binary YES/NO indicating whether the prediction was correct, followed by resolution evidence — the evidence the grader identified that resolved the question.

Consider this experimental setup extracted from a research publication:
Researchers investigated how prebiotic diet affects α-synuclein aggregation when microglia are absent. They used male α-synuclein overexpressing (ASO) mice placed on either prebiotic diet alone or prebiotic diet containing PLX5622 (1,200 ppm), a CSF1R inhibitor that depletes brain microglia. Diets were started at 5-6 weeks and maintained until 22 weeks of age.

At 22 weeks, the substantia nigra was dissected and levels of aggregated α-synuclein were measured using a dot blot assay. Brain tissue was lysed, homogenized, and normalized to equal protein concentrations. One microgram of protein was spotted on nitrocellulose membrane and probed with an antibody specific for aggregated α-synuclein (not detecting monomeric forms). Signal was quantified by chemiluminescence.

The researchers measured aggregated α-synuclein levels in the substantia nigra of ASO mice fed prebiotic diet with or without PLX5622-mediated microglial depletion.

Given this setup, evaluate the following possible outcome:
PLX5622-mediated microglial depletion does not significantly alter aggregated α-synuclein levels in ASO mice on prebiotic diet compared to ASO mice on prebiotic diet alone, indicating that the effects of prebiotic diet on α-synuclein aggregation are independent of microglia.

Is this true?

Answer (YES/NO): NO